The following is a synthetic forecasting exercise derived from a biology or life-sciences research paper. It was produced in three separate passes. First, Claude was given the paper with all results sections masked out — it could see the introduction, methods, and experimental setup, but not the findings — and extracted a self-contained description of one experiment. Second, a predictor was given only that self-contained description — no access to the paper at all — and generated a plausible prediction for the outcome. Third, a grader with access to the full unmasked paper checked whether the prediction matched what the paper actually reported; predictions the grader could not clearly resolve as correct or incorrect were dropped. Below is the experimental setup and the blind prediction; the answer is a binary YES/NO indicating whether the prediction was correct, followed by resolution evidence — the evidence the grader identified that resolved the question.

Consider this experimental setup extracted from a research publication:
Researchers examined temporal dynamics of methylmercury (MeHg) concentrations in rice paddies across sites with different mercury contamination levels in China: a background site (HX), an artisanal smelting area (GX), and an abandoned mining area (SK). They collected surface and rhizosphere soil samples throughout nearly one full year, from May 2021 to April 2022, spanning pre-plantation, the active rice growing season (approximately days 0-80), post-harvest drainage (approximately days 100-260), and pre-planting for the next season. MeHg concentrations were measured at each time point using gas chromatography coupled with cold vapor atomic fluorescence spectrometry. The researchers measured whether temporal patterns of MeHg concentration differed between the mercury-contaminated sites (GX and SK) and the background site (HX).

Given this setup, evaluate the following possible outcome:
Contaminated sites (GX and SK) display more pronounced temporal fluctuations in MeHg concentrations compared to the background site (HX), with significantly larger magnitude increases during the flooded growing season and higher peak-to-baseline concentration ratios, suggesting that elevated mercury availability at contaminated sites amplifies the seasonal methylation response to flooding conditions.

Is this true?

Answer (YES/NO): NO